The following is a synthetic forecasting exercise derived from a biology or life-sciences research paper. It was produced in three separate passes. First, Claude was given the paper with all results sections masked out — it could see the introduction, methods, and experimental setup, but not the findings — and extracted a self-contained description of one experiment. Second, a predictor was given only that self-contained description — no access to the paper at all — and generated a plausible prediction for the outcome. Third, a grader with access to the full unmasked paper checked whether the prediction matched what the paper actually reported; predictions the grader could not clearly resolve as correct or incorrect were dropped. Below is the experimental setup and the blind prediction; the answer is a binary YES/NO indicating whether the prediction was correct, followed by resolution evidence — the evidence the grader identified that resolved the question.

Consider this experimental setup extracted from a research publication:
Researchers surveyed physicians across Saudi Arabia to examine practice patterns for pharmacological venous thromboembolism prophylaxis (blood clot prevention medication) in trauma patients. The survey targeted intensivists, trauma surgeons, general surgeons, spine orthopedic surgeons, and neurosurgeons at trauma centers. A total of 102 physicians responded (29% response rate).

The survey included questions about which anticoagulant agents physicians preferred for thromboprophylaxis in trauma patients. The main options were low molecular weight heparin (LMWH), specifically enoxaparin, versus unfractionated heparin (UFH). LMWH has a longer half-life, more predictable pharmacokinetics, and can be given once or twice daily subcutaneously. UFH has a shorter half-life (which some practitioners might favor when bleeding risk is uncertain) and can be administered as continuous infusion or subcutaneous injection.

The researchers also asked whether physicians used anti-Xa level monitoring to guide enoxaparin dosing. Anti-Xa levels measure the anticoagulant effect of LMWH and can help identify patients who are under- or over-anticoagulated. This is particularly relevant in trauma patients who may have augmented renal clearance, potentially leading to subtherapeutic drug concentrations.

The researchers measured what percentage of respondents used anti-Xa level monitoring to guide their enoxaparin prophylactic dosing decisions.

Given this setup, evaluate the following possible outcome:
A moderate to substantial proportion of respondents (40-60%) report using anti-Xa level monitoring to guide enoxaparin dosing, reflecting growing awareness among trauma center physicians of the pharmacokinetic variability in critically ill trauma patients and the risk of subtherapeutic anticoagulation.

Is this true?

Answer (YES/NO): NO